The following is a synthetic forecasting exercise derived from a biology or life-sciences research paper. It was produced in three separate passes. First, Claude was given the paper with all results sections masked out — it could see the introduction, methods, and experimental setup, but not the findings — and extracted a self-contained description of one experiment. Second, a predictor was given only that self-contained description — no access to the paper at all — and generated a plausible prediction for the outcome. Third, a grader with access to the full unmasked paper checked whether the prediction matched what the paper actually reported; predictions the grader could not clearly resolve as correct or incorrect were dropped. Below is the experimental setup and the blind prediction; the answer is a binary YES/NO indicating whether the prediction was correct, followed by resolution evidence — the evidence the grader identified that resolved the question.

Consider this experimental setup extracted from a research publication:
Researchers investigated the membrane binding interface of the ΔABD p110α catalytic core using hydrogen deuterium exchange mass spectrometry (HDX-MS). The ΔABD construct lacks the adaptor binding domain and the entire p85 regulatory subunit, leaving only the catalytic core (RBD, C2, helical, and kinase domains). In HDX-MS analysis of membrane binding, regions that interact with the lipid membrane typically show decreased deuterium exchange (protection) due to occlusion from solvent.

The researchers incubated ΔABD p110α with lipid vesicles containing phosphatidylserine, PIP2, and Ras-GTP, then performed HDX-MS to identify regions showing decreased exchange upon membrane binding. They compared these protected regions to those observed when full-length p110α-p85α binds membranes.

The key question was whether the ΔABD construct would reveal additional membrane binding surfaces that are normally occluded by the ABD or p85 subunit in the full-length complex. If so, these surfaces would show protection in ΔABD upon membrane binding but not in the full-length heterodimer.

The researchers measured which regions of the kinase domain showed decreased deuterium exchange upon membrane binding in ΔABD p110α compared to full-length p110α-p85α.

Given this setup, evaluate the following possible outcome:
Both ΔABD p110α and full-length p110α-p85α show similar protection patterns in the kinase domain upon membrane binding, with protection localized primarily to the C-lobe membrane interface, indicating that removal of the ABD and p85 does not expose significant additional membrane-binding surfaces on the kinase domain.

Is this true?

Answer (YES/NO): NO